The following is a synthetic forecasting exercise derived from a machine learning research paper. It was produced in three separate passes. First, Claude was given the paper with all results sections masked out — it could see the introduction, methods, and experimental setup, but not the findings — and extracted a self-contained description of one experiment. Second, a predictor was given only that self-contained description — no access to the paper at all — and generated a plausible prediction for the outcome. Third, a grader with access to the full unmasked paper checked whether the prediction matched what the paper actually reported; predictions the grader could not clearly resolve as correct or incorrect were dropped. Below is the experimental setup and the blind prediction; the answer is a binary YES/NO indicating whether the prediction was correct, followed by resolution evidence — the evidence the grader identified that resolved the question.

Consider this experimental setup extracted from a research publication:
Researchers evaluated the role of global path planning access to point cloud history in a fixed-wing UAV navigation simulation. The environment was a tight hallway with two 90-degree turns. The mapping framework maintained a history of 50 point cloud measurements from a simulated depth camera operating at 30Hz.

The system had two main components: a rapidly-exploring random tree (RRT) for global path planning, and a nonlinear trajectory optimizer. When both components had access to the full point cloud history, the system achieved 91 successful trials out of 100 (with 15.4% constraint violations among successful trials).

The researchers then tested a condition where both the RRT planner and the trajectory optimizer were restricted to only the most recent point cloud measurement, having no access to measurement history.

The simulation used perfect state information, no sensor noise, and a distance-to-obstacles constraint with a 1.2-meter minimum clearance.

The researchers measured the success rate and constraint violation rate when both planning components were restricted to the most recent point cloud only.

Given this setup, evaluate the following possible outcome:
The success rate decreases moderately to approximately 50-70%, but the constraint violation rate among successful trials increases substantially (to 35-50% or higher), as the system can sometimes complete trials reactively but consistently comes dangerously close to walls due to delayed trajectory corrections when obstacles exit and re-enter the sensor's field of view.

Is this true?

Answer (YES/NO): YES